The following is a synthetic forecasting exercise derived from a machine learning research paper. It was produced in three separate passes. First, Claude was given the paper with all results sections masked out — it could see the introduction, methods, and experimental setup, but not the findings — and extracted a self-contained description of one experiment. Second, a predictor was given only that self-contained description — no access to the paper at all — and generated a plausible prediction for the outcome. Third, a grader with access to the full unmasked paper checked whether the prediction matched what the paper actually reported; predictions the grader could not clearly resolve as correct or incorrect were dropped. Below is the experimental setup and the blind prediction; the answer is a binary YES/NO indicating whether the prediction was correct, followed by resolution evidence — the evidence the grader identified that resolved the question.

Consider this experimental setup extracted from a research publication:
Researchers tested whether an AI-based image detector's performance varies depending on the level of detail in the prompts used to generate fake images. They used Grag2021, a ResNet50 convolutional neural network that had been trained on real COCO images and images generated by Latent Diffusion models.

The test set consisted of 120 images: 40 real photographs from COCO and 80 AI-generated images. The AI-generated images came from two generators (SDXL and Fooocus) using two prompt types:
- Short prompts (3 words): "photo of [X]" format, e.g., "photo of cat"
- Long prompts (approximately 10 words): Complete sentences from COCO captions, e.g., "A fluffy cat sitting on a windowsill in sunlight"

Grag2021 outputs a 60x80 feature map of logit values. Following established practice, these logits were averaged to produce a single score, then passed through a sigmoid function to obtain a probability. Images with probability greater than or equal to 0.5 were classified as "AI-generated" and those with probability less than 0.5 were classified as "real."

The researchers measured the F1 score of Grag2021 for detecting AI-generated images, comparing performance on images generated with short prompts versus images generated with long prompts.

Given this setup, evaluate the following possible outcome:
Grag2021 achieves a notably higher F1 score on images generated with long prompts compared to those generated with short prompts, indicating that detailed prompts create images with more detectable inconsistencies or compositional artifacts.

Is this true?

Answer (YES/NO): NO